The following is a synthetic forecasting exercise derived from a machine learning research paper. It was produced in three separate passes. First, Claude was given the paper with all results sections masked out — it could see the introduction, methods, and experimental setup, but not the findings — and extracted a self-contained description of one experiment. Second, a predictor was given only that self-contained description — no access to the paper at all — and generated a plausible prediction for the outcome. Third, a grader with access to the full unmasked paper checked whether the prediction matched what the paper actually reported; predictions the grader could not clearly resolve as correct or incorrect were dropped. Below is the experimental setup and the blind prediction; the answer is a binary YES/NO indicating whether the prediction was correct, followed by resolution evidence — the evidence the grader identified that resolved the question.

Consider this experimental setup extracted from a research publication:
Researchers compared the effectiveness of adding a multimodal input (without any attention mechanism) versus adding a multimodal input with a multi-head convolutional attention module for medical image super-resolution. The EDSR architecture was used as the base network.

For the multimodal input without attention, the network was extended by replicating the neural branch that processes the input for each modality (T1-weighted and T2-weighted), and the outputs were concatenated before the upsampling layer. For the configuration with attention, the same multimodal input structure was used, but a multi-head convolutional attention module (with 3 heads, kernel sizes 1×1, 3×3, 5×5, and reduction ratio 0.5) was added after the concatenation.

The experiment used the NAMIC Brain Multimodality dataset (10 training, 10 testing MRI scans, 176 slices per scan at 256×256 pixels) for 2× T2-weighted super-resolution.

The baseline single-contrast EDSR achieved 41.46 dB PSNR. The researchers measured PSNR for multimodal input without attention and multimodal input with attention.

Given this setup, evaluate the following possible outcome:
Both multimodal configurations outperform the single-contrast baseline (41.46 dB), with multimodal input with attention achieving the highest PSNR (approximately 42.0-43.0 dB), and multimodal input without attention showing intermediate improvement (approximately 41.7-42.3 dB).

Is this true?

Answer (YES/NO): NO